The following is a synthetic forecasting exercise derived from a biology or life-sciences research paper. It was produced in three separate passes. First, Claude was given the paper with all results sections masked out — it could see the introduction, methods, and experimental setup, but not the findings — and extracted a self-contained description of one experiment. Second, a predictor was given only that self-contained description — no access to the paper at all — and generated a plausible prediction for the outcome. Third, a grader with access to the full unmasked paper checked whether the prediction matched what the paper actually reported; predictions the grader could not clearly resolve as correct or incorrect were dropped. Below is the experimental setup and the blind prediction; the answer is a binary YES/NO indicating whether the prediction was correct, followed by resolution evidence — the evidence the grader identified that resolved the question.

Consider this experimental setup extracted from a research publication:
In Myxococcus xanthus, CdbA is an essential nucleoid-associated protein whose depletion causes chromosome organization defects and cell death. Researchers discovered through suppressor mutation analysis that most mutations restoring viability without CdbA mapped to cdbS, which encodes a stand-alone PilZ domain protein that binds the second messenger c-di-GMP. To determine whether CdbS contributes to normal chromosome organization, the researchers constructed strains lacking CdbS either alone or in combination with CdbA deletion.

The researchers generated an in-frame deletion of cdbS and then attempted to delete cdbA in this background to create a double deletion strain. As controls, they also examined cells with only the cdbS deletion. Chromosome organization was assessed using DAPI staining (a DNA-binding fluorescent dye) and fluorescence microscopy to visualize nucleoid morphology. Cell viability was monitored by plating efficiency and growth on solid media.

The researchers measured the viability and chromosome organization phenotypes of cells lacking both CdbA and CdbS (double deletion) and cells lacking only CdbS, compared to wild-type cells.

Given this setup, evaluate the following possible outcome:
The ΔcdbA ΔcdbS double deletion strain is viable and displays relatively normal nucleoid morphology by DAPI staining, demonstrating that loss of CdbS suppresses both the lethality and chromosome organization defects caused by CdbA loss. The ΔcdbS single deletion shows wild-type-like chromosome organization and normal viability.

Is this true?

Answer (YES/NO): YES